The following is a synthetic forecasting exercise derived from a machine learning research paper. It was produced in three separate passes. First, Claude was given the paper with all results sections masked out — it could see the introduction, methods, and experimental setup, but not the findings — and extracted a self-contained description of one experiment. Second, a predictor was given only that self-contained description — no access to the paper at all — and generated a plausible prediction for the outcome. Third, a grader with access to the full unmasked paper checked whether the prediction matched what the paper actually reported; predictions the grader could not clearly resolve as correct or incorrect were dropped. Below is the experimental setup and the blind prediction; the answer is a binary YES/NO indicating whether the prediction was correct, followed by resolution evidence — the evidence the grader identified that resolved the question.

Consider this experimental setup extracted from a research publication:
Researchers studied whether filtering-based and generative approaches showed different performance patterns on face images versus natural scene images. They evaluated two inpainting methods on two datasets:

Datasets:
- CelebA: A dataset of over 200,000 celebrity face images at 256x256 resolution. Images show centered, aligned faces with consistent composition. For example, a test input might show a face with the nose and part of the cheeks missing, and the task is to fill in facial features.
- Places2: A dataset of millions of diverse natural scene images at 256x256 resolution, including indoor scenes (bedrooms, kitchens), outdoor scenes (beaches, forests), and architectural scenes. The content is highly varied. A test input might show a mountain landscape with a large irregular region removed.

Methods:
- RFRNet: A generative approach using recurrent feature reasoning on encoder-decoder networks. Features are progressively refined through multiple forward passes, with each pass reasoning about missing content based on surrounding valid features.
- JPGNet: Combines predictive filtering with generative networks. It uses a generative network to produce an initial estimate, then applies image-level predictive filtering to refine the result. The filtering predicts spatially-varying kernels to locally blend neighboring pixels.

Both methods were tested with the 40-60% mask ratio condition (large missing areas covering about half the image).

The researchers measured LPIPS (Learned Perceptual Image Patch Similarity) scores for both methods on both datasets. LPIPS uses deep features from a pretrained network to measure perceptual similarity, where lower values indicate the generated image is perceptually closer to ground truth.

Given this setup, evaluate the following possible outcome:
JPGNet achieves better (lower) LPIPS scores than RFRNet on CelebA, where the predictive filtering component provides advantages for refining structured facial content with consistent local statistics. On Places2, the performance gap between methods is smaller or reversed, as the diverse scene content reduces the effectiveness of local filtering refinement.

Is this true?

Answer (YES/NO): NO